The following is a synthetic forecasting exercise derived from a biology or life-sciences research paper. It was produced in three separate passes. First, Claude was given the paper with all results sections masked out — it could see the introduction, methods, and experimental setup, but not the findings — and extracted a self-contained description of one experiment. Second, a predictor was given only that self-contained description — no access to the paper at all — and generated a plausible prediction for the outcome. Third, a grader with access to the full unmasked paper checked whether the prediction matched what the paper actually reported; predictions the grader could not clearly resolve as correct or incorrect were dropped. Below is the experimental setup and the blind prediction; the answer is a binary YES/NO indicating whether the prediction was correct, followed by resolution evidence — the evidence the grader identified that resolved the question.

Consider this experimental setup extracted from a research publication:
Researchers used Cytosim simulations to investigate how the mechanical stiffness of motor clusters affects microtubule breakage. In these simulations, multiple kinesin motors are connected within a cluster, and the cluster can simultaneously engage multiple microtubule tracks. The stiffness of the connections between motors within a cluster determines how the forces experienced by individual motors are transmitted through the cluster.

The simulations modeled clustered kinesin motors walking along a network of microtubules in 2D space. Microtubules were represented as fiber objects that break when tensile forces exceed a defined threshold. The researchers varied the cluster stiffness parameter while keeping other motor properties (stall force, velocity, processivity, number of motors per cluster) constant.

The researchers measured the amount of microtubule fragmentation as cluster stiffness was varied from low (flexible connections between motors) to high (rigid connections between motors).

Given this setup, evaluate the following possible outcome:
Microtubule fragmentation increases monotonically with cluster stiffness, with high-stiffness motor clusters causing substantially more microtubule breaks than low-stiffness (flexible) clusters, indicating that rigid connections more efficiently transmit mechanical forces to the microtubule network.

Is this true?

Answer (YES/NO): YES